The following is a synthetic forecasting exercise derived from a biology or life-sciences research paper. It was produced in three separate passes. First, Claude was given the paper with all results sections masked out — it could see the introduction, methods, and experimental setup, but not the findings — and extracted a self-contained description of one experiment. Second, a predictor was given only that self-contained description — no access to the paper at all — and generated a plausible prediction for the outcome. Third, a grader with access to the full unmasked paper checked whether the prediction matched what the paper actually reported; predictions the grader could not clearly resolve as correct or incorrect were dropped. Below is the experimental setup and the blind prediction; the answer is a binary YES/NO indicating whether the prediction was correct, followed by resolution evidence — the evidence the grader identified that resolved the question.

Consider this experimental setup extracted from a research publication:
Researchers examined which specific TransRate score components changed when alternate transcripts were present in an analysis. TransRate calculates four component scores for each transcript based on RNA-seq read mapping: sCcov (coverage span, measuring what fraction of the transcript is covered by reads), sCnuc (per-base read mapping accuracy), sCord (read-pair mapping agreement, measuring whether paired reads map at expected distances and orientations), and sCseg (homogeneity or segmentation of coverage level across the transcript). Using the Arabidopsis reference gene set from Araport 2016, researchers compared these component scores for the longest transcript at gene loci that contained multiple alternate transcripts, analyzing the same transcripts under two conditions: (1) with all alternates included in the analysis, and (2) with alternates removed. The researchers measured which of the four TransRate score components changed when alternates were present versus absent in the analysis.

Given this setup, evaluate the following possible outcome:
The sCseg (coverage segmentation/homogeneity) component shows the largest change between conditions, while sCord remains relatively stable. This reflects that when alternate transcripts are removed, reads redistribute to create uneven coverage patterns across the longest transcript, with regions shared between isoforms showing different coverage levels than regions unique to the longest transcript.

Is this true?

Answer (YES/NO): NO